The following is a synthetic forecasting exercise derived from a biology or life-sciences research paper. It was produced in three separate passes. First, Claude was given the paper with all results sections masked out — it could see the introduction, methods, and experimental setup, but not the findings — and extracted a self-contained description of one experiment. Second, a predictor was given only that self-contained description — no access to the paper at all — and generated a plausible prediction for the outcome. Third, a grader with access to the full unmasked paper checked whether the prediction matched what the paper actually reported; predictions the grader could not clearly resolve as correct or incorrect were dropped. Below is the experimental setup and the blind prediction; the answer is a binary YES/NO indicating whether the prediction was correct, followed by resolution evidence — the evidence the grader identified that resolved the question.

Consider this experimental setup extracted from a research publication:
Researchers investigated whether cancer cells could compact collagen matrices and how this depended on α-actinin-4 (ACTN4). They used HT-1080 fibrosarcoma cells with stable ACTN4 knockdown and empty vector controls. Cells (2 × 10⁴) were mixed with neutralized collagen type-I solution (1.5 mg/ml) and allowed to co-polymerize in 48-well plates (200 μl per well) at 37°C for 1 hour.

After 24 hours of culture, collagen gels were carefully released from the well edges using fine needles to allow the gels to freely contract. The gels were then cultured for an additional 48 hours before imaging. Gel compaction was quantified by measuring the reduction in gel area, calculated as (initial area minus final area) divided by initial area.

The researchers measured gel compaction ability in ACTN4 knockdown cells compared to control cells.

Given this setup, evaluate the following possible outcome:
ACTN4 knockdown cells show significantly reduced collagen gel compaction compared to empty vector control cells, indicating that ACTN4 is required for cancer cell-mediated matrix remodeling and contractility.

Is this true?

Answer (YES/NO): YES